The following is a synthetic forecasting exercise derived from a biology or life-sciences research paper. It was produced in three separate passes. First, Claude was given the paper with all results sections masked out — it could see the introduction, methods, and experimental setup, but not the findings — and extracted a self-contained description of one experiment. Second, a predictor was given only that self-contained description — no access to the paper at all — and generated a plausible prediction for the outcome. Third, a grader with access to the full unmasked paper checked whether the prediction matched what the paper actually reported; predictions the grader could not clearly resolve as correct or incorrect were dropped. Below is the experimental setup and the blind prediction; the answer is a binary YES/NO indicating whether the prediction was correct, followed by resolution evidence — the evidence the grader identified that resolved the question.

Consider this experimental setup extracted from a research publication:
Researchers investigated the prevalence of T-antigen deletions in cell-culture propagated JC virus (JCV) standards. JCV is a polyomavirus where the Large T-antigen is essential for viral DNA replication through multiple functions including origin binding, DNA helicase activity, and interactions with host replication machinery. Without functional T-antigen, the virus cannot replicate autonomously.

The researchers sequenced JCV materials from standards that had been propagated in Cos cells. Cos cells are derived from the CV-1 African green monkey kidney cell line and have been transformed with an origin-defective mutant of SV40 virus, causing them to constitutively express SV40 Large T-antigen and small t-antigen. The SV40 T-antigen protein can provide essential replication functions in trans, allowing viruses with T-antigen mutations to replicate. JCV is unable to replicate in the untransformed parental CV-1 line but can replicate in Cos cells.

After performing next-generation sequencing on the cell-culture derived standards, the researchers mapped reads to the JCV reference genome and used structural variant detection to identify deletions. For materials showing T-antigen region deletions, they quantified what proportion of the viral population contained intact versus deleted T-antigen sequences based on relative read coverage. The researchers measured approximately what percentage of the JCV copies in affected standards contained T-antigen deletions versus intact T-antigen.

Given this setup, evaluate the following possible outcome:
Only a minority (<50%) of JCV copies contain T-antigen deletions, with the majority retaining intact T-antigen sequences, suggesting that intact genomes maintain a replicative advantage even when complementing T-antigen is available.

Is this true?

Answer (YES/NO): NO